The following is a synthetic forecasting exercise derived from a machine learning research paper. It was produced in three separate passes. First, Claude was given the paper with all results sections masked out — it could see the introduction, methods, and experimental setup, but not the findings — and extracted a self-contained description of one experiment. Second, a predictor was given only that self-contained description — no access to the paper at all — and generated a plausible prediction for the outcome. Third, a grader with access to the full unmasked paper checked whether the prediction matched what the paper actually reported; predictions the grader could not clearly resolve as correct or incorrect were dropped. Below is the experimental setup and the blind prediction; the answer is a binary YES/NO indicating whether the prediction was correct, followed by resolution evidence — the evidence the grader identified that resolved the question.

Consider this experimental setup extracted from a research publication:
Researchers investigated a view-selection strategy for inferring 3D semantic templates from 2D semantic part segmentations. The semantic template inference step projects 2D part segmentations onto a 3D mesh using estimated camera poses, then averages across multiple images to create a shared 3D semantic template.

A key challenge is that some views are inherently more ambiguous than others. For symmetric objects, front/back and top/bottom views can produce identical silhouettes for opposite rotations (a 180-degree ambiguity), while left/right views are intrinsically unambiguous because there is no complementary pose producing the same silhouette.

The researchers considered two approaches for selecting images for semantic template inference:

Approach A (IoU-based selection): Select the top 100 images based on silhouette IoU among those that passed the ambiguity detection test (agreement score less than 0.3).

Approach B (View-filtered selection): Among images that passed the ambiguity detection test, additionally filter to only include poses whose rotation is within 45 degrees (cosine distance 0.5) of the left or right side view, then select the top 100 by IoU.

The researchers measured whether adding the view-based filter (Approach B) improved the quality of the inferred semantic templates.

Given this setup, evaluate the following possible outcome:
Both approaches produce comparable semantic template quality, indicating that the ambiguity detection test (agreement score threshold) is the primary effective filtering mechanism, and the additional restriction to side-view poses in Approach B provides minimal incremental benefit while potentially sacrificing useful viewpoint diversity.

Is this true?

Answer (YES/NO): NO